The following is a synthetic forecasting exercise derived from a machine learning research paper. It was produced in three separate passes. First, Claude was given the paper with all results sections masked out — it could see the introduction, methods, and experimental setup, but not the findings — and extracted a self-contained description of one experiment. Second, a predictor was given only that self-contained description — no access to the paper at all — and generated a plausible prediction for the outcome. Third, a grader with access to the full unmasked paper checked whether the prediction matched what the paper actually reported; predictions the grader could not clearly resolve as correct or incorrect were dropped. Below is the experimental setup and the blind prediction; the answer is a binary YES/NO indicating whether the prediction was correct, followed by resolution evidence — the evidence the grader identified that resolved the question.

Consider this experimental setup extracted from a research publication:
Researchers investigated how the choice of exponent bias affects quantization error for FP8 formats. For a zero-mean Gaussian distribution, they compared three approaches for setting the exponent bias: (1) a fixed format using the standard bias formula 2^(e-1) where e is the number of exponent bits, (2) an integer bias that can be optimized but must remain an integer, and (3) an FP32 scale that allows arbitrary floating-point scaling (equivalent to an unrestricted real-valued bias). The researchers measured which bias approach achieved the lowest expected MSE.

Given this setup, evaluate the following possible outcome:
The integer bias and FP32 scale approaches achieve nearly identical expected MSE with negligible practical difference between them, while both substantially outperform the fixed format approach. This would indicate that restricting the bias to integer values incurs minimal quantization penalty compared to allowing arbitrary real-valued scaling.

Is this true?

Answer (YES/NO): NO